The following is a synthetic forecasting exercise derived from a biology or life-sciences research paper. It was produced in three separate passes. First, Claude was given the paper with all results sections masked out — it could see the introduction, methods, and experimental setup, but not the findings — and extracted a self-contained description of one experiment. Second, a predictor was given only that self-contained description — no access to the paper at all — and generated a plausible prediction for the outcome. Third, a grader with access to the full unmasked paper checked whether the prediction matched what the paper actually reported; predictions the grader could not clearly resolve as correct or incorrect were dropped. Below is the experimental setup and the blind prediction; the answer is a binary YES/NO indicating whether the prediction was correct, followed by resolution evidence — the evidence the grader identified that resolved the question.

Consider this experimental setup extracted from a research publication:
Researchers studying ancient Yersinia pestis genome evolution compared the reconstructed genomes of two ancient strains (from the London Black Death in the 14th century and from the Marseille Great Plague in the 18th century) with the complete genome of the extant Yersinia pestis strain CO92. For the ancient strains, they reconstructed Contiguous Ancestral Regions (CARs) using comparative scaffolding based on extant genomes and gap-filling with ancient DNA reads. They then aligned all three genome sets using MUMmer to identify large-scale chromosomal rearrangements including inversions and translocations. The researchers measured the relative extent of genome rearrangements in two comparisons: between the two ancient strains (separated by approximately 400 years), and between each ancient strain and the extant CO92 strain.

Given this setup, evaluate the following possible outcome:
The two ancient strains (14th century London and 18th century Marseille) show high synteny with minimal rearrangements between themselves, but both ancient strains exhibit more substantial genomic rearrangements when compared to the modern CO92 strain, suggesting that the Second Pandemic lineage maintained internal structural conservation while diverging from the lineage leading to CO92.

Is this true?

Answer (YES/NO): YES